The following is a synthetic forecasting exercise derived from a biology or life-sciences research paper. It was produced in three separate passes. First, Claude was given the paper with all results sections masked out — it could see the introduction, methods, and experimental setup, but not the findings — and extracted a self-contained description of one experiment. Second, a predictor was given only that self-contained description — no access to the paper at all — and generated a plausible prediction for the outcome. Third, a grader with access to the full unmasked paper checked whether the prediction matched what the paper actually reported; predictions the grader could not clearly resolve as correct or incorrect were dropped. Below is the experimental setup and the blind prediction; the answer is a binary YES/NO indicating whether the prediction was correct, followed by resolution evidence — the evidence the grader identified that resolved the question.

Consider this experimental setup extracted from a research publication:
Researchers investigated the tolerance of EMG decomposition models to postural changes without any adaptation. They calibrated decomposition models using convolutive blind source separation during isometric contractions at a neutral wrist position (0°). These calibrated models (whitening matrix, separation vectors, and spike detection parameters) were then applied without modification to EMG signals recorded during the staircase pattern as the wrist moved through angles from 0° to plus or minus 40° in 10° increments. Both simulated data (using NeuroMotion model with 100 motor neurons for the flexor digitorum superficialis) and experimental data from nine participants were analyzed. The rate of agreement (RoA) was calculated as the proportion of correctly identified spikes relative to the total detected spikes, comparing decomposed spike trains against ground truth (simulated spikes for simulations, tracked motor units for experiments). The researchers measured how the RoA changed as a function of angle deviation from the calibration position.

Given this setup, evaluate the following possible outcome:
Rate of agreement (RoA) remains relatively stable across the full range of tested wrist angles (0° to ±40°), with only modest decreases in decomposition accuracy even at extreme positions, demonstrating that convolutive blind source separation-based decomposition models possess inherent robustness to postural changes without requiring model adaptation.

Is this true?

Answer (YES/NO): NO